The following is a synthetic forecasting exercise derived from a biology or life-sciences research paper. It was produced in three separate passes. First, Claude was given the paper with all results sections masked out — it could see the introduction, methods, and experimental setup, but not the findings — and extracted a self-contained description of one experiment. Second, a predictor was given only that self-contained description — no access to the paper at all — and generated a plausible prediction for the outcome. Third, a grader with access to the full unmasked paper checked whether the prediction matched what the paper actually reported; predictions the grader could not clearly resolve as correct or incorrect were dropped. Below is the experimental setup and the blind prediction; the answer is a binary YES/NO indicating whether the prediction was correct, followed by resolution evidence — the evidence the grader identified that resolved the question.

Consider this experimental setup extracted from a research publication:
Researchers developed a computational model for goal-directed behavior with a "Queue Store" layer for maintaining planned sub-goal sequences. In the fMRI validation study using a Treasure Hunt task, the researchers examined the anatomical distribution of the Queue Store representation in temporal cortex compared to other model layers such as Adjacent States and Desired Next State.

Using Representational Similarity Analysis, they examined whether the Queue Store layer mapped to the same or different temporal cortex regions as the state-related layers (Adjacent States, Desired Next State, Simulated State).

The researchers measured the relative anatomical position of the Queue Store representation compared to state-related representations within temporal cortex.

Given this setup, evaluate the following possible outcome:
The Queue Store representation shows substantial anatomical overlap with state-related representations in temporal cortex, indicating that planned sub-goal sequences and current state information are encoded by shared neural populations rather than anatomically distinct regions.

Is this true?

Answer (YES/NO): NO